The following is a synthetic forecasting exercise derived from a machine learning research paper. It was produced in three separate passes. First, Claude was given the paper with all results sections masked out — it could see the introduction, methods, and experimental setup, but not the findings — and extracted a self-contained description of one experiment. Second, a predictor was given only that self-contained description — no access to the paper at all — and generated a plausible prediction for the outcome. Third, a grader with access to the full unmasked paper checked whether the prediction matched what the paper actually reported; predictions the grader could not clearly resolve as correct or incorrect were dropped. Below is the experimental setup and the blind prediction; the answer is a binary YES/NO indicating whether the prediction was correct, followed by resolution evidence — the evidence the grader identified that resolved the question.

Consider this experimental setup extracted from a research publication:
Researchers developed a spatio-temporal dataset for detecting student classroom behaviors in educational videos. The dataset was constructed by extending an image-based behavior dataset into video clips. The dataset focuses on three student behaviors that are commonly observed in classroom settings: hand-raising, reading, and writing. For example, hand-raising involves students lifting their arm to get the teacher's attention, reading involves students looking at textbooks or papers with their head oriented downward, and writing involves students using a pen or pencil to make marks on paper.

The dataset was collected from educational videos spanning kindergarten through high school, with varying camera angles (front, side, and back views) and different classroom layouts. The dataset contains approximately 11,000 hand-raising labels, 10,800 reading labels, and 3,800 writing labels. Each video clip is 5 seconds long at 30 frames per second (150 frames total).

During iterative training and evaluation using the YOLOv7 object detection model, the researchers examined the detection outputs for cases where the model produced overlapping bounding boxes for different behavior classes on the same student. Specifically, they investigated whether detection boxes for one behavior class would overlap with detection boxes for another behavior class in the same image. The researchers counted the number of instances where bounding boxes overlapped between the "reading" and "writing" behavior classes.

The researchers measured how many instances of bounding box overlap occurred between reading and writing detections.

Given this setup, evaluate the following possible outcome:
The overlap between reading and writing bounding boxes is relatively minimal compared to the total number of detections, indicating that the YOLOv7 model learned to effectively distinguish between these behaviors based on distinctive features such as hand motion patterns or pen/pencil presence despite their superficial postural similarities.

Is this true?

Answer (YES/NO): NO